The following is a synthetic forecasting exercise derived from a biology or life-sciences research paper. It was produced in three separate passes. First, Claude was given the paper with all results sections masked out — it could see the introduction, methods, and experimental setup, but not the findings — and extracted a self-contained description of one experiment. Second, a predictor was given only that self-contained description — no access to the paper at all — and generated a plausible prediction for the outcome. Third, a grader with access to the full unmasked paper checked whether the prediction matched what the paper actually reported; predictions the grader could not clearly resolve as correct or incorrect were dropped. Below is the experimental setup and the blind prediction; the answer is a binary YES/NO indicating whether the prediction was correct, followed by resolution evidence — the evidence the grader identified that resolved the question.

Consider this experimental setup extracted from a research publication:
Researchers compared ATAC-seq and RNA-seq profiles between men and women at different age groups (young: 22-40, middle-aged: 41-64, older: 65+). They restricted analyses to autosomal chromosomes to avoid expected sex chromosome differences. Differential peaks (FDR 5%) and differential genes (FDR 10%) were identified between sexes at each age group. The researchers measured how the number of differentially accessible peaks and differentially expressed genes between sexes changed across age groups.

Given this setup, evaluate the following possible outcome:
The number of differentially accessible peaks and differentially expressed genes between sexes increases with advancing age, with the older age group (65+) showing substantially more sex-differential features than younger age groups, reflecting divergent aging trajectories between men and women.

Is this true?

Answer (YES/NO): YES